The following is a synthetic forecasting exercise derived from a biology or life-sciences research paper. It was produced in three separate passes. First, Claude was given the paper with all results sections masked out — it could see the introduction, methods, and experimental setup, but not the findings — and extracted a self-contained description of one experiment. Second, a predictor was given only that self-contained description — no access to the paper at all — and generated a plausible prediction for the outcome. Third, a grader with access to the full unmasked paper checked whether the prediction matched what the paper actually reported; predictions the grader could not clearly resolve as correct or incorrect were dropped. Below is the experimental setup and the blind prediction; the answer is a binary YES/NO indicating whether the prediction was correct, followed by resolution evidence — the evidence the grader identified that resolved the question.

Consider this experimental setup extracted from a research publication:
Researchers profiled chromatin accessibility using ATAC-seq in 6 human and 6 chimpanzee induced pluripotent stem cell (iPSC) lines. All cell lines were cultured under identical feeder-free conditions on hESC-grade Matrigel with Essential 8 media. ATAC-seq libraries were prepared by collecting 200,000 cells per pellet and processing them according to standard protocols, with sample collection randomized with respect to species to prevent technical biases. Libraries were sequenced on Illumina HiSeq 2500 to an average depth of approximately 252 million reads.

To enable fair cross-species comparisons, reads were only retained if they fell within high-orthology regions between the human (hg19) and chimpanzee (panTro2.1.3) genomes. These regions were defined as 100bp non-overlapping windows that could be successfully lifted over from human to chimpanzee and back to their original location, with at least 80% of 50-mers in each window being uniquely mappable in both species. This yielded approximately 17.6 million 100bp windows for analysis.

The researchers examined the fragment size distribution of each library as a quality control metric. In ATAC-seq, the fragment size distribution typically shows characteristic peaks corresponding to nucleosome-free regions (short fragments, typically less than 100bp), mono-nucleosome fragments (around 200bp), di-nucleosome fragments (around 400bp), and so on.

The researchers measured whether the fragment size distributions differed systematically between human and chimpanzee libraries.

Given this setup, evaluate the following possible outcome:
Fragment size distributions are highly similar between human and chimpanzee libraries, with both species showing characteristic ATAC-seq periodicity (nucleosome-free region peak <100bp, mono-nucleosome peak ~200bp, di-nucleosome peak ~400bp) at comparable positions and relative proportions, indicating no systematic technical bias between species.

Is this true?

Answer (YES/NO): NO